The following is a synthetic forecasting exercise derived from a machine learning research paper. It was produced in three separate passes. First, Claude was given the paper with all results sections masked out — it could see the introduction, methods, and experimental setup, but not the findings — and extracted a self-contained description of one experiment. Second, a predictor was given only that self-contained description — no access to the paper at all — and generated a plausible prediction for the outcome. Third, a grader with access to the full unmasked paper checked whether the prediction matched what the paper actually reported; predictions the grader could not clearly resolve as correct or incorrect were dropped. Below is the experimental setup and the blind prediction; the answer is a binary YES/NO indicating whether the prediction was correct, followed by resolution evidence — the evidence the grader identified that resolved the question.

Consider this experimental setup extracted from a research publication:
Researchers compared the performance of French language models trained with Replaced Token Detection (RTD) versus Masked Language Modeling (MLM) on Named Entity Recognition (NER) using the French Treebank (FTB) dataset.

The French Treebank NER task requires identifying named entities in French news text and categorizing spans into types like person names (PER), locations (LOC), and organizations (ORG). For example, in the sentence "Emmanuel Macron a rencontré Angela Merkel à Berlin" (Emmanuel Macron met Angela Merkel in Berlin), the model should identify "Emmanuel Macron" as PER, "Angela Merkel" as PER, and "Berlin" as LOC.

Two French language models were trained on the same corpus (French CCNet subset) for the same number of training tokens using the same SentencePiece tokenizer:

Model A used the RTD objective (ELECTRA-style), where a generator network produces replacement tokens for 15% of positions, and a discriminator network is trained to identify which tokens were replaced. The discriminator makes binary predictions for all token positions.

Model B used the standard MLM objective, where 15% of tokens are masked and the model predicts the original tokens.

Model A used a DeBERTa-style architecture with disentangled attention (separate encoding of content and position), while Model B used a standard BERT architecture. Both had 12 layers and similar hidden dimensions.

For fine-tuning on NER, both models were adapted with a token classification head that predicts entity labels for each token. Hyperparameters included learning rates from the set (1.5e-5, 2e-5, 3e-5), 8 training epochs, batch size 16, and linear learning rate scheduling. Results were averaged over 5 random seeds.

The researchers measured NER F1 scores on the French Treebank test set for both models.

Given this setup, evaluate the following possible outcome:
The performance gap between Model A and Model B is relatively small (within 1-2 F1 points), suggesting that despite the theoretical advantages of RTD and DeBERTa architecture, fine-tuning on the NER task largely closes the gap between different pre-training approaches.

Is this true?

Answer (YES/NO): YES